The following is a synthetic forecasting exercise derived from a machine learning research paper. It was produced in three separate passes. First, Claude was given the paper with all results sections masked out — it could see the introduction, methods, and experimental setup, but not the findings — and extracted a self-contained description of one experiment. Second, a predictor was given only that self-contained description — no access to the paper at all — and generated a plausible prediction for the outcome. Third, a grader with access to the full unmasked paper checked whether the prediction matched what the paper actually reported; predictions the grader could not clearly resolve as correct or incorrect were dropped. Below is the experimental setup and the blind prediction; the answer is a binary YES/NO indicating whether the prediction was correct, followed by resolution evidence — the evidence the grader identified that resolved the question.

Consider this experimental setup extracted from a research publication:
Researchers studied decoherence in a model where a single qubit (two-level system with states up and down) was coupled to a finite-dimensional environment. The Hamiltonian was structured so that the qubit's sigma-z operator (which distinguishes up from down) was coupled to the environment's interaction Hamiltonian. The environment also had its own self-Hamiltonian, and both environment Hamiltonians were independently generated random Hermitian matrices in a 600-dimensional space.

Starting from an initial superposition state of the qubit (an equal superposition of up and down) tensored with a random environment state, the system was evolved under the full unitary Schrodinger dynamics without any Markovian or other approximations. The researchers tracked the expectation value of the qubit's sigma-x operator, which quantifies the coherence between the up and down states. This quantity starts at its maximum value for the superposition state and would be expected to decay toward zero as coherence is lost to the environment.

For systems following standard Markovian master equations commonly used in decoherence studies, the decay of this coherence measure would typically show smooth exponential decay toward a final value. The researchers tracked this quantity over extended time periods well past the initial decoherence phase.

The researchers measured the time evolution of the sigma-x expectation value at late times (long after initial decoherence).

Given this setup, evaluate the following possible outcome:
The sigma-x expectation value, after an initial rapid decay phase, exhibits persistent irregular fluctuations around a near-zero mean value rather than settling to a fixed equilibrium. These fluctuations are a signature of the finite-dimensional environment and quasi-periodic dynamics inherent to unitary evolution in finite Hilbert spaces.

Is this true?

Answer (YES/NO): NO